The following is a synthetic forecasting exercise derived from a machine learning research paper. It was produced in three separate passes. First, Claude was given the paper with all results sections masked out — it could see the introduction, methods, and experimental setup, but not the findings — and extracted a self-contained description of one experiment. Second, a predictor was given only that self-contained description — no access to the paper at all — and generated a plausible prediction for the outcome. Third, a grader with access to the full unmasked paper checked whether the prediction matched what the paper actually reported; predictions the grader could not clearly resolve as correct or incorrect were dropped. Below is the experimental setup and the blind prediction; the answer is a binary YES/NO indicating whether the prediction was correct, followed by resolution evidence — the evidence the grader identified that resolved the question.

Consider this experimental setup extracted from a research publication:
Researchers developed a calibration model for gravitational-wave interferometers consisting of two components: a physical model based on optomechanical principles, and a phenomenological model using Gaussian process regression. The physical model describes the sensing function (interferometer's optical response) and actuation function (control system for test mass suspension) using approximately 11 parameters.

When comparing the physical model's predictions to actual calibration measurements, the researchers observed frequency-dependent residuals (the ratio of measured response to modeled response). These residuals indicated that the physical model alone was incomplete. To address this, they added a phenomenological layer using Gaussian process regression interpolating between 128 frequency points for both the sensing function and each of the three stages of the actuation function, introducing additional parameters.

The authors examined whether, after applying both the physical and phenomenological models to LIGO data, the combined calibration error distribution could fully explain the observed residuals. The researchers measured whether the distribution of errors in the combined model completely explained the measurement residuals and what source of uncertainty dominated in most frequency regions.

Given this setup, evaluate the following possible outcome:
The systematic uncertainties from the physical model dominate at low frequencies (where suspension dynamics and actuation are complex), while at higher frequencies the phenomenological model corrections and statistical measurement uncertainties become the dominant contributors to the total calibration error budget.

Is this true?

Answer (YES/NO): NO